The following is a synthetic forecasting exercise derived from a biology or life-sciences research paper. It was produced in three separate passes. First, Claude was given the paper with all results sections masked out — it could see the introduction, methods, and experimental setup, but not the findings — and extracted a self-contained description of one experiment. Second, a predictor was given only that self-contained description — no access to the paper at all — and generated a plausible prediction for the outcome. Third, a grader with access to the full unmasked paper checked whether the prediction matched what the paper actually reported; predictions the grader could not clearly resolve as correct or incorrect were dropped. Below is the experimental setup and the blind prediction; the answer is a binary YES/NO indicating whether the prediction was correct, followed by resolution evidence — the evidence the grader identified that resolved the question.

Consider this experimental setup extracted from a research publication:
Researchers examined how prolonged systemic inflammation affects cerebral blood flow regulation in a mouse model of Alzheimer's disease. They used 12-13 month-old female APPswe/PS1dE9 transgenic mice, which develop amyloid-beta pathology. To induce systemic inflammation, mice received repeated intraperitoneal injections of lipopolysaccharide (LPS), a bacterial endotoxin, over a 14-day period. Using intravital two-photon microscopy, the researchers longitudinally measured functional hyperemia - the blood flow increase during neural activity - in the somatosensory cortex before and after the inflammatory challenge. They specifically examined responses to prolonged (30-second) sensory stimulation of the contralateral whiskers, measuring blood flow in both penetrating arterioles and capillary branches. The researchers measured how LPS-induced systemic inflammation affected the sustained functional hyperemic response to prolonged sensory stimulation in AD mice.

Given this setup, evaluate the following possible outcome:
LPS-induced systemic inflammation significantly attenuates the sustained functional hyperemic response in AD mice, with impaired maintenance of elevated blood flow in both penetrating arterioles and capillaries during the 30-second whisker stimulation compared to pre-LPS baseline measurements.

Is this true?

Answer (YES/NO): NO